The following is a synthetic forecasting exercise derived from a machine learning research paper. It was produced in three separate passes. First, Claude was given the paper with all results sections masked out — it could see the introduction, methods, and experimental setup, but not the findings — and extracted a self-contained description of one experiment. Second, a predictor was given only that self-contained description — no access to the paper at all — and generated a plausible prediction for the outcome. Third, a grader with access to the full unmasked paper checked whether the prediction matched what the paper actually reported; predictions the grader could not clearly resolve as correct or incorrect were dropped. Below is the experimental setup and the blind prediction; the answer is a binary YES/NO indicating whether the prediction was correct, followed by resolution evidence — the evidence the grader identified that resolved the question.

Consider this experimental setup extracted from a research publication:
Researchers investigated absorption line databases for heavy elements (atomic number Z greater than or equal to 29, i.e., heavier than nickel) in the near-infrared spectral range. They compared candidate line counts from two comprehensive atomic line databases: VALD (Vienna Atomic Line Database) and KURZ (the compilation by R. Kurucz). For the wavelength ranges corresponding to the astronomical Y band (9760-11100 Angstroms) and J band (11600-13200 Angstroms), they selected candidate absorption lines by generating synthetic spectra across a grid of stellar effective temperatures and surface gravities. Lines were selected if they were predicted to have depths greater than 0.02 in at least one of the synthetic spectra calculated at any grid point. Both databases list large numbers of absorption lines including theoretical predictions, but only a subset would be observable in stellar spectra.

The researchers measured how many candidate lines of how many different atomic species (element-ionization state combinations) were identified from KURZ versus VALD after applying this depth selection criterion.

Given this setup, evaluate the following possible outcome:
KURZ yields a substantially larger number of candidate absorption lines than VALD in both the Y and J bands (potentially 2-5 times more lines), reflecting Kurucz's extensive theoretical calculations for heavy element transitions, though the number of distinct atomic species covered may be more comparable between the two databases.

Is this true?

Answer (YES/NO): NO